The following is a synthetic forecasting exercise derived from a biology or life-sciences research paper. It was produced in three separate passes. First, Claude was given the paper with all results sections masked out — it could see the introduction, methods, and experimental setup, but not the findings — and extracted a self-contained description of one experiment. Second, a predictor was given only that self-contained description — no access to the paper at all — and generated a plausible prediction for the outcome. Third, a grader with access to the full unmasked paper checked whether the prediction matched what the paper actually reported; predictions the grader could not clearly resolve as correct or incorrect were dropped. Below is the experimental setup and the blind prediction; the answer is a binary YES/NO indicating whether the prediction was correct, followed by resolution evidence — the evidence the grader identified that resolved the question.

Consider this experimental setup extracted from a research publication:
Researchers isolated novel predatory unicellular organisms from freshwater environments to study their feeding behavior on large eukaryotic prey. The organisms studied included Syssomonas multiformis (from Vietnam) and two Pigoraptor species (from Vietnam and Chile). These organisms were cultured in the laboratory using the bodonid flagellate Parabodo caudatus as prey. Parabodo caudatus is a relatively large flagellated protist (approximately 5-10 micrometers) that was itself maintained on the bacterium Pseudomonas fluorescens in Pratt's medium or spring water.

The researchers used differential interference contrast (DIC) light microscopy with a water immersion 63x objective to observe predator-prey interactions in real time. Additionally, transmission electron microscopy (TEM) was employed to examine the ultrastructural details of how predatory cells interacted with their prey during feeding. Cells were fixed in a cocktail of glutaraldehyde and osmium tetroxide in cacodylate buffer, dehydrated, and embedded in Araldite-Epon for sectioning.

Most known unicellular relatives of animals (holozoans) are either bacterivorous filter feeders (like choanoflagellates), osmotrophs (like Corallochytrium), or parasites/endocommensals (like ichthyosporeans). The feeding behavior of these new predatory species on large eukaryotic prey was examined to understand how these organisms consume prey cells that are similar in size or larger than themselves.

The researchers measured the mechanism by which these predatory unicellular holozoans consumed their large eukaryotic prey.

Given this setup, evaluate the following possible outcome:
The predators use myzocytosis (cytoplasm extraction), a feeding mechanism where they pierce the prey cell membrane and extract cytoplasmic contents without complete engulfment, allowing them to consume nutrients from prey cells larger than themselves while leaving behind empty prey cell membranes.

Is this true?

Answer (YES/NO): YES